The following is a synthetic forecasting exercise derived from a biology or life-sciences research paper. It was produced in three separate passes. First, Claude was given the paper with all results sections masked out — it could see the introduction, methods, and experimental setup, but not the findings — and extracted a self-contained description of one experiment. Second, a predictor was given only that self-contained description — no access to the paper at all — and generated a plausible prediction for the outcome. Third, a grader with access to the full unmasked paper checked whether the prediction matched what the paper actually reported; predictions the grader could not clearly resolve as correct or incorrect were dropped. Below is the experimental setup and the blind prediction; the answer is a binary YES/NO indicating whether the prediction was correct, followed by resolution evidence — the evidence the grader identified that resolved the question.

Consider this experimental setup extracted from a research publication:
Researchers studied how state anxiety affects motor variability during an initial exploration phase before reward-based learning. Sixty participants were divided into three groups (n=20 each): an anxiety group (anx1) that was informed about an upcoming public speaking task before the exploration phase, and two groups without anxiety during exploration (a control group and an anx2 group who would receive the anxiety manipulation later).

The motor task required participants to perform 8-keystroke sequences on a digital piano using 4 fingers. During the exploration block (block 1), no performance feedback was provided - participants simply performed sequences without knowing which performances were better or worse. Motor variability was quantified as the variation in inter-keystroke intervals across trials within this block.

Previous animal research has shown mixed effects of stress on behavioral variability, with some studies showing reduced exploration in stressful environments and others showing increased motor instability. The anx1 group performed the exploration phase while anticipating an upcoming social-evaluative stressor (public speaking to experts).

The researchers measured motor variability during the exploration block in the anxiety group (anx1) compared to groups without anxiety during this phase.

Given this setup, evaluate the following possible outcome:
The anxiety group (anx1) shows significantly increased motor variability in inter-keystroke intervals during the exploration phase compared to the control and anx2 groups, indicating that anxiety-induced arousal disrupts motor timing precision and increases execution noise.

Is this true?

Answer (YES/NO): NO